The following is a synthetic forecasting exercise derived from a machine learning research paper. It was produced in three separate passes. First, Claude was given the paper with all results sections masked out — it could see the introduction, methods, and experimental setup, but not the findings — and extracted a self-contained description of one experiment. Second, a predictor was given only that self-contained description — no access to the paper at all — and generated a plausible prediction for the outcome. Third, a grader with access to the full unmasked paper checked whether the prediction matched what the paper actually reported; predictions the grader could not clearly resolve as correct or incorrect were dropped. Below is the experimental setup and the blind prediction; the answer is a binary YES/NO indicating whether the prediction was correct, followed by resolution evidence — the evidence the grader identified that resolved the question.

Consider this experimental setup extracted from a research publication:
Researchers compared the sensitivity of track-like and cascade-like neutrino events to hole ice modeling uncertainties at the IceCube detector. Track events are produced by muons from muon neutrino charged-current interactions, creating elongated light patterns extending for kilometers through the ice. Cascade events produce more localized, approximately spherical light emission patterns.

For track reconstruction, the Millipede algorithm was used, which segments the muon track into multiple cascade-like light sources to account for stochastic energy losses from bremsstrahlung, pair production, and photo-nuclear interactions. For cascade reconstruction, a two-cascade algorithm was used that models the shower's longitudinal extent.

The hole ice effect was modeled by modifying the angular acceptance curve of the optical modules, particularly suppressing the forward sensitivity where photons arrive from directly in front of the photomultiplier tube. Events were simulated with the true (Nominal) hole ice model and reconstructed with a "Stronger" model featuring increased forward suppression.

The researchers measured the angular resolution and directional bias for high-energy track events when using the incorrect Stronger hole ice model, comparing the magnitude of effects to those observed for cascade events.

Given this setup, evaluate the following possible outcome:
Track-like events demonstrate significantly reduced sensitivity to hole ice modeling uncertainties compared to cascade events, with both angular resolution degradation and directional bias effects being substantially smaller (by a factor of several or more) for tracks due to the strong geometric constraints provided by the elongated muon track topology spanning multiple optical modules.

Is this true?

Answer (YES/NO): YES